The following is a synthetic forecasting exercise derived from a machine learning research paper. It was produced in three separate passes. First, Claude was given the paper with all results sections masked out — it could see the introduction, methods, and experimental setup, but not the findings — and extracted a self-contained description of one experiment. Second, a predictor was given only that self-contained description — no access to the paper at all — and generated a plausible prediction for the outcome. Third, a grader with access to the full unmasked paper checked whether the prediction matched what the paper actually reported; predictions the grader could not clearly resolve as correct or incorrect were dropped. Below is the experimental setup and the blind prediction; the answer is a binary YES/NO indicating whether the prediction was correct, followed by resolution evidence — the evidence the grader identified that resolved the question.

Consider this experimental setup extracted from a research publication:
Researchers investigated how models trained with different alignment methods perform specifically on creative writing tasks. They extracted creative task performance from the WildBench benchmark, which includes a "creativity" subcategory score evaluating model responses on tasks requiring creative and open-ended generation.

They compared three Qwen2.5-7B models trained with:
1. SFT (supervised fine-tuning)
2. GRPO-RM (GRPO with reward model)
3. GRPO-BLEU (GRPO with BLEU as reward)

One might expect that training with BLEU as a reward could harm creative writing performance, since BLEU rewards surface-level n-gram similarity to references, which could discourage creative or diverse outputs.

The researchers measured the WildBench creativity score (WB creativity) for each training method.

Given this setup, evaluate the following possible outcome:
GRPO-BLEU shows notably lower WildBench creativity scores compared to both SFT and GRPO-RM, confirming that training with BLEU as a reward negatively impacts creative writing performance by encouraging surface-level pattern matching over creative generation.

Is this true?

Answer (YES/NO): NO